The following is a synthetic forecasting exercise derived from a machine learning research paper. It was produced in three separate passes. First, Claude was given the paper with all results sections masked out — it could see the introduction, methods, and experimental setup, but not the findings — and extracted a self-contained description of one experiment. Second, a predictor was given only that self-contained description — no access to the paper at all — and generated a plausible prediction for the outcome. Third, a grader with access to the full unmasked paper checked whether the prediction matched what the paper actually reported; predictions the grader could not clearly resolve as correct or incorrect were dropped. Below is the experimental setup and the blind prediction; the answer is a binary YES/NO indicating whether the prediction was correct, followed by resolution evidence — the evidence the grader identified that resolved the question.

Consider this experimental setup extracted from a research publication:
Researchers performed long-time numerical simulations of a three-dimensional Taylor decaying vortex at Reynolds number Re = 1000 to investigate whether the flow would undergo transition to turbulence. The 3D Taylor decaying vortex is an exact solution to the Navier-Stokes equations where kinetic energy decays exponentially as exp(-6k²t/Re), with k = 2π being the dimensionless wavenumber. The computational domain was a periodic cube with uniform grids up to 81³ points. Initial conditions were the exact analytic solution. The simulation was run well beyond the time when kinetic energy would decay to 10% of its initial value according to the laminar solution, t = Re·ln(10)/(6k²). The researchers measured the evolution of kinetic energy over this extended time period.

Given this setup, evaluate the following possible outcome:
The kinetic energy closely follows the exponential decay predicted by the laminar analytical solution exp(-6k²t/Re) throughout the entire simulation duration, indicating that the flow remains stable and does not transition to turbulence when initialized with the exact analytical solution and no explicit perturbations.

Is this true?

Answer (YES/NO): YES